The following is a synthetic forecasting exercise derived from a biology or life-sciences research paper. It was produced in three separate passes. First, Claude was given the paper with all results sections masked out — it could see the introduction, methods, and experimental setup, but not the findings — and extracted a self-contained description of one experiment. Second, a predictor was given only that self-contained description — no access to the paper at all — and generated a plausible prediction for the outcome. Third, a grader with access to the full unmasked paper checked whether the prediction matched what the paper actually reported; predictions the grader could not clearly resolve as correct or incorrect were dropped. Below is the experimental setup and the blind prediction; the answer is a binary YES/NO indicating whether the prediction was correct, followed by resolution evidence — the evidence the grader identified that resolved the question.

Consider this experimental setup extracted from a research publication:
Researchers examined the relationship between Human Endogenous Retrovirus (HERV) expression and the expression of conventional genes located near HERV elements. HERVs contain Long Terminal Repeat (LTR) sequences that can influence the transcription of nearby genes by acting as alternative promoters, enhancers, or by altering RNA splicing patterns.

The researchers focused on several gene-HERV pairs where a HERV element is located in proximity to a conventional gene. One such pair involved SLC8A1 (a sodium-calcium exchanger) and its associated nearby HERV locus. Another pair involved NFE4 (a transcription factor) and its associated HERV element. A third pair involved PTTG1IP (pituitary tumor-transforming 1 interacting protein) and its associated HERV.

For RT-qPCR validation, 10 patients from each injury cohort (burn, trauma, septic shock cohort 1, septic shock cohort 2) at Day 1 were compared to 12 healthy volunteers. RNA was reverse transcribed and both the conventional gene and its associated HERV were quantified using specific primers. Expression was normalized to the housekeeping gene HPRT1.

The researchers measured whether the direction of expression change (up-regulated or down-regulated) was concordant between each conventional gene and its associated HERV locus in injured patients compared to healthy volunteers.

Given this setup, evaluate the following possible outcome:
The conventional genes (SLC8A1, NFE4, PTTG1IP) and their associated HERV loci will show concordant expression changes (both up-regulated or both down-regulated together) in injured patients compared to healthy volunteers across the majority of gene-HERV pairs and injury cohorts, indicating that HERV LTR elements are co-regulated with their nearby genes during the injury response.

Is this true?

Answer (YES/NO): NO